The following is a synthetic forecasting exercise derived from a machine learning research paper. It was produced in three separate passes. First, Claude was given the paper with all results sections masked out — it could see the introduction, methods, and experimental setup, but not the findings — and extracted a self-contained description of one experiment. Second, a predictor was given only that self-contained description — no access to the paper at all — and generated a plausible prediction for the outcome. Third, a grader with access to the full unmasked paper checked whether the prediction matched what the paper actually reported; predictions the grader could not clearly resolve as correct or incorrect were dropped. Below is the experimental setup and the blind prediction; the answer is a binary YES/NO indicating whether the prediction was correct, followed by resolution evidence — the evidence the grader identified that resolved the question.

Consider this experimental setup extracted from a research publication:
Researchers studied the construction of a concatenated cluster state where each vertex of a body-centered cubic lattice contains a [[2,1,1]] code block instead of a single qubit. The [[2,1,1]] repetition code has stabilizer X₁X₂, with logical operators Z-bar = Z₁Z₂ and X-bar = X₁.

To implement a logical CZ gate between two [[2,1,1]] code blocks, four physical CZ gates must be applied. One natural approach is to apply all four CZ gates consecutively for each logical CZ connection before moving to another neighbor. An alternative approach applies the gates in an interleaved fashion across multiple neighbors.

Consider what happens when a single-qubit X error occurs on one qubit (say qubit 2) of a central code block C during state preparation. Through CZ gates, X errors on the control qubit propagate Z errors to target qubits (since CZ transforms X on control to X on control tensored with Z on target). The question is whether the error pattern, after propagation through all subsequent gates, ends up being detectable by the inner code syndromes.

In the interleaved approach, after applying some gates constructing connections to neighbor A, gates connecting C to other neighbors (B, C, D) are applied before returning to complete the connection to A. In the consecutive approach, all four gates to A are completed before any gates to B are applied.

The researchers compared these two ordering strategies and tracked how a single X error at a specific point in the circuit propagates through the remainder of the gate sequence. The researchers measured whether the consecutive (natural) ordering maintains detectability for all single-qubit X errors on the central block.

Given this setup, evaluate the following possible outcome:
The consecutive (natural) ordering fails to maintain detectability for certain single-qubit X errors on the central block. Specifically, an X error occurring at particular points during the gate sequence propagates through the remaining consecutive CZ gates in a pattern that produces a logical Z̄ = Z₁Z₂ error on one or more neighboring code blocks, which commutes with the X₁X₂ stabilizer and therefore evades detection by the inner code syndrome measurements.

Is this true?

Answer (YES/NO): YES